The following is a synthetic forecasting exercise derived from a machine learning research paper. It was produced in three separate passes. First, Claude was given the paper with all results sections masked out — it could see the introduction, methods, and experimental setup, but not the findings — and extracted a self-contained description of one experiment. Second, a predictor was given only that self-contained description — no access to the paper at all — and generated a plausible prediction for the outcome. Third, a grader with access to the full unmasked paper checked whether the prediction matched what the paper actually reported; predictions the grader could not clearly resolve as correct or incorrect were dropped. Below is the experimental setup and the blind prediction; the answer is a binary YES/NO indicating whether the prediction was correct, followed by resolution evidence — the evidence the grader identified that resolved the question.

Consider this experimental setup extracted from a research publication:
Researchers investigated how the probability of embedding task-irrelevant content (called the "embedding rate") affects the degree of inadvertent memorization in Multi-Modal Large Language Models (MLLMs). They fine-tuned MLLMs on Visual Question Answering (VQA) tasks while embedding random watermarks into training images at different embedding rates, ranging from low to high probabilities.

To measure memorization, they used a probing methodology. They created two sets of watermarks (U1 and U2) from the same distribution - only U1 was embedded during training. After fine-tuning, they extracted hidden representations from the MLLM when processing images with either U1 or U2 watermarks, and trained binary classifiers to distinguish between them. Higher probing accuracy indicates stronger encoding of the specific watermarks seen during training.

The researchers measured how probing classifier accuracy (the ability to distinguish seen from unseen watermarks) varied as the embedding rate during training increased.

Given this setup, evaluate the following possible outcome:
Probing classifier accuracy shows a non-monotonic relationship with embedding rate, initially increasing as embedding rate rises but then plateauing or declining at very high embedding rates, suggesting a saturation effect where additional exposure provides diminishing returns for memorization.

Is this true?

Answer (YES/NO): YES